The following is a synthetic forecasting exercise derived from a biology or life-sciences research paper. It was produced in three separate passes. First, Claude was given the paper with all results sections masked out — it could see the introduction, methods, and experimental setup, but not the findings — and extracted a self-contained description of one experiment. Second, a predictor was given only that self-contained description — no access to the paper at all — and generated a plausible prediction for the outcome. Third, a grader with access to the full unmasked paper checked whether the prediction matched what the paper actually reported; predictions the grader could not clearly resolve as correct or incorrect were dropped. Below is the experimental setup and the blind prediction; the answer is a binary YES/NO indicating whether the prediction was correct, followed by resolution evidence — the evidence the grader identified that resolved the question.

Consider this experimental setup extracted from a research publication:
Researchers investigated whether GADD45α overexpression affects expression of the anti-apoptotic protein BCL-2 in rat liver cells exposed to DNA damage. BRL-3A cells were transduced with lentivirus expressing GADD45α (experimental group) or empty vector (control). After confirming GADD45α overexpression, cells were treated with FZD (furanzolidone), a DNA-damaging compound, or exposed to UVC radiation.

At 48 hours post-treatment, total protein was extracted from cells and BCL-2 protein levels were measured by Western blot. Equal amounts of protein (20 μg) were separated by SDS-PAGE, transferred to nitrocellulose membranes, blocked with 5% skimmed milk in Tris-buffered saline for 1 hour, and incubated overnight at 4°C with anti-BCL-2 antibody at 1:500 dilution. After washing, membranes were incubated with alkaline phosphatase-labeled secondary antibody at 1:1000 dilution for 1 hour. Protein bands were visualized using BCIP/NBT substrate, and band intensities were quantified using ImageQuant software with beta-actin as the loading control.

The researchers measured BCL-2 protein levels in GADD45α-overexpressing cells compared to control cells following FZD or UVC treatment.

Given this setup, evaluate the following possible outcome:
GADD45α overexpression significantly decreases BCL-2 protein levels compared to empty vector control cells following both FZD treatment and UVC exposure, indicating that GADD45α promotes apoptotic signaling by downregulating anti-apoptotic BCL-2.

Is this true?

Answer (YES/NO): NO